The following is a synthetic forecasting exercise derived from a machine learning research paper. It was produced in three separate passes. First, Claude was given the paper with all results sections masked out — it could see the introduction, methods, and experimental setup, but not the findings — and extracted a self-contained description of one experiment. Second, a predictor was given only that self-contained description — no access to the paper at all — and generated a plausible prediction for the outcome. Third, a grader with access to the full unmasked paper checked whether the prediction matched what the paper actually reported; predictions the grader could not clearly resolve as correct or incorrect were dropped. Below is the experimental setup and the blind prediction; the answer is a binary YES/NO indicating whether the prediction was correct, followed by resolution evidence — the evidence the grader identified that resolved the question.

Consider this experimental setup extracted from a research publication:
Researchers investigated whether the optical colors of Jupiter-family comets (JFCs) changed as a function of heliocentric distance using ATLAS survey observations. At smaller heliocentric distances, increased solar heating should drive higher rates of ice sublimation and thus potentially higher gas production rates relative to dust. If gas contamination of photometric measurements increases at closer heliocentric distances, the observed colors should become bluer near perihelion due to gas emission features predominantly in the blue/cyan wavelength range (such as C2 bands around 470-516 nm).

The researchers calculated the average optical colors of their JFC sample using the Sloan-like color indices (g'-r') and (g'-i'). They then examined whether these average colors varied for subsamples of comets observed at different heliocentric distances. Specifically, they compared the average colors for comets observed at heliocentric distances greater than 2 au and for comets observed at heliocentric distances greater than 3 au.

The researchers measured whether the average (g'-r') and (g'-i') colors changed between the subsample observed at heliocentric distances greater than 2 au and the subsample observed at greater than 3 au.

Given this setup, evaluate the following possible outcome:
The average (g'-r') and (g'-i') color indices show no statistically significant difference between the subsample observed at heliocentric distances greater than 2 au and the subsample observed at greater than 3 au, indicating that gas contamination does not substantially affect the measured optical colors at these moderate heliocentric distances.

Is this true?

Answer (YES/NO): YES